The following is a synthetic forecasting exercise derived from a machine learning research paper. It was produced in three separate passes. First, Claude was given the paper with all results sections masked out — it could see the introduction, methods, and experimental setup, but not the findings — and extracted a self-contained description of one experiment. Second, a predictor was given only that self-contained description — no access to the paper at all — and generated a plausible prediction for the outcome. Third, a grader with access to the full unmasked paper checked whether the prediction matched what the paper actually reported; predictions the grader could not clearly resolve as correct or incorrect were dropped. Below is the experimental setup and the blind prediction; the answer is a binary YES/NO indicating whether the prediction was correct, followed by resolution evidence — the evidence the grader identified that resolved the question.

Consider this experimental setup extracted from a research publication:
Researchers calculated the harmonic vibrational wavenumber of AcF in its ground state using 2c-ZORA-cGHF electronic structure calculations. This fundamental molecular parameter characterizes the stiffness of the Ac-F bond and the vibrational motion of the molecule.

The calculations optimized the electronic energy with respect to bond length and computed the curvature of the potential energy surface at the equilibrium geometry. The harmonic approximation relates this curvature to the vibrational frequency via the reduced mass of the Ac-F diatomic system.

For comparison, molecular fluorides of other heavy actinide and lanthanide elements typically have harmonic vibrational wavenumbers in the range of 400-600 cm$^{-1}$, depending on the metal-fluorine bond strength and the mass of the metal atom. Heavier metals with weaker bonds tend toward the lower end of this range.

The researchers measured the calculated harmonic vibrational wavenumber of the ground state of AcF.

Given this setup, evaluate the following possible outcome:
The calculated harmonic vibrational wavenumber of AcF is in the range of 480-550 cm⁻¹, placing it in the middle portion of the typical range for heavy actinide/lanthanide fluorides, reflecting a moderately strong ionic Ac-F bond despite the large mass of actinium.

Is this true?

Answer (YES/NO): YES